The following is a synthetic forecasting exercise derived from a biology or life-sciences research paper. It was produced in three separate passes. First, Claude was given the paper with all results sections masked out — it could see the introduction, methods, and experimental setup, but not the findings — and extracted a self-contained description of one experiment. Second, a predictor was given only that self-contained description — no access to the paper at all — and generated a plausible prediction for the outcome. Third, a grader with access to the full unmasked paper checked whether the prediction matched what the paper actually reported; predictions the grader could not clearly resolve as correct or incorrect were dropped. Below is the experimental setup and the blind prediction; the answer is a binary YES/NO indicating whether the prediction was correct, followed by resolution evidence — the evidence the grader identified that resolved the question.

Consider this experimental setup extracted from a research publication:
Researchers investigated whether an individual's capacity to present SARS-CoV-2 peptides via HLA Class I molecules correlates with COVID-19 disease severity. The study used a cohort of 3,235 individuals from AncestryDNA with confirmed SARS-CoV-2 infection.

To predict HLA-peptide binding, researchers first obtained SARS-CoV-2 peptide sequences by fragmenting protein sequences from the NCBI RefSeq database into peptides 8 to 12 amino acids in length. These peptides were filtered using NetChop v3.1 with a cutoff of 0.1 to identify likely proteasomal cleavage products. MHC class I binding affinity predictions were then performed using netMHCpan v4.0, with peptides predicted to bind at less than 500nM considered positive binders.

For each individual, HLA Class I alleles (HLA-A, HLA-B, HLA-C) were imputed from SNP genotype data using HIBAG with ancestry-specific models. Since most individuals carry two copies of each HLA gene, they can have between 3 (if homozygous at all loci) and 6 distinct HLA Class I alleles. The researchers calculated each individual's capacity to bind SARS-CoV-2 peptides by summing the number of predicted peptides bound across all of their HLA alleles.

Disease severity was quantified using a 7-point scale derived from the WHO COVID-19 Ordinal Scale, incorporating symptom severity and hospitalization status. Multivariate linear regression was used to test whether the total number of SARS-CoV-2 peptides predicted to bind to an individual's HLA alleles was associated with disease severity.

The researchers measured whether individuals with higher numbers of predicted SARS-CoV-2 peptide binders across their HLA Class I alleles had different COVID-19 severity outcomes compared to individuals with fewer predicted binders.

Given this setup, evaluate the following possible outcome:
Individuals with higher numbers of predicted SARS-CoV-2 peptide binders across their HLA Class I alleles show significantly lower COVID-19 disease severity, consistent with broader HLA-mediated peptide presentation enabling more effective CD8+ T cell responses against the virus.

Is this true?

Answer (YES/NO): NO